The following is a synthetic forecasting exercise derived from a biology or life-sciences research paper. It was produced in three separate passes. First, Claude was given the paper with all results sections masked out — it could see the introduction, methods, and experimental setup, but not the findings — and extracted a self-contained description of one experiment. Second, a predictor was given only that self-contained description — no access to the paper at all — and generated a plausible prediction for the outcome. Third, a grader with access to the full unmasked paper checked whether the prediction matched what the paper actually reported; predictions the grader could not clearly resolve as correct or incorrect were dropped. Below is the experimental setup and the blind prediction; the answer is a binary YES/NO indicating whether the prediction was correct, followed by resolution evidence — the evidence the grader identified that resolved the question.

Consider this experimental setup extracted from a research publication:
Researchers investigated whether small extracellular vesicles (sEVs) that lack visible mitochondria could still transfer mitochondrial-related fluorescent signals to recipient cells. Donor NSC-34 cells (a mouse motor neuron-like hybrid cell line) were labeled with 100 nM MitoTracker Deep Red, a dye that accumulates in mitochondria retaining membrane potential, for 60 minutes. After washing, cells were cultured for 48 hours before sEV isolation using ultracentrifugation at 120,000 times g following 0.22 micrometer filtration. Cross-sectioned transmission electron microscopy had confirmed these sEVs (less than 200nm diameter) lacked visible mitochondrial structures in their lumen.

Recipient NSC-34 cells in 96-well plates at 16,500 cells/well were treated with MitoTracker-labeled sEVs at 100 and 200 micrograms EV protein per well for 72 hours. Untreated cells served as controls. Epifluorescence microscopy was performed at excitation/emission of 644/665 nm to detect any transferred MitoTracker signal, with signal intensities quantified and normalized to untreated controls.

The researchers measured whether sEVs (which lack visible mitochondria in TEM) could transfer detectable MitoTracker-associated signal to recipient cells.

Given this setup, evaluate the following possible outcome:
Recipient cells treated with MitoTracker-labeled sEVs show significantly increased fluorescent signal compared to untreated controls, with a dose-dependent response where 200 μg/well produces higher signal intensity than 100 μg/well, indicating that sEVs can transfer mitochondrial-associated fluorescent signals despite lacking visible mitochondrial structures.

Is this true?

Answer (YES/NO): NO